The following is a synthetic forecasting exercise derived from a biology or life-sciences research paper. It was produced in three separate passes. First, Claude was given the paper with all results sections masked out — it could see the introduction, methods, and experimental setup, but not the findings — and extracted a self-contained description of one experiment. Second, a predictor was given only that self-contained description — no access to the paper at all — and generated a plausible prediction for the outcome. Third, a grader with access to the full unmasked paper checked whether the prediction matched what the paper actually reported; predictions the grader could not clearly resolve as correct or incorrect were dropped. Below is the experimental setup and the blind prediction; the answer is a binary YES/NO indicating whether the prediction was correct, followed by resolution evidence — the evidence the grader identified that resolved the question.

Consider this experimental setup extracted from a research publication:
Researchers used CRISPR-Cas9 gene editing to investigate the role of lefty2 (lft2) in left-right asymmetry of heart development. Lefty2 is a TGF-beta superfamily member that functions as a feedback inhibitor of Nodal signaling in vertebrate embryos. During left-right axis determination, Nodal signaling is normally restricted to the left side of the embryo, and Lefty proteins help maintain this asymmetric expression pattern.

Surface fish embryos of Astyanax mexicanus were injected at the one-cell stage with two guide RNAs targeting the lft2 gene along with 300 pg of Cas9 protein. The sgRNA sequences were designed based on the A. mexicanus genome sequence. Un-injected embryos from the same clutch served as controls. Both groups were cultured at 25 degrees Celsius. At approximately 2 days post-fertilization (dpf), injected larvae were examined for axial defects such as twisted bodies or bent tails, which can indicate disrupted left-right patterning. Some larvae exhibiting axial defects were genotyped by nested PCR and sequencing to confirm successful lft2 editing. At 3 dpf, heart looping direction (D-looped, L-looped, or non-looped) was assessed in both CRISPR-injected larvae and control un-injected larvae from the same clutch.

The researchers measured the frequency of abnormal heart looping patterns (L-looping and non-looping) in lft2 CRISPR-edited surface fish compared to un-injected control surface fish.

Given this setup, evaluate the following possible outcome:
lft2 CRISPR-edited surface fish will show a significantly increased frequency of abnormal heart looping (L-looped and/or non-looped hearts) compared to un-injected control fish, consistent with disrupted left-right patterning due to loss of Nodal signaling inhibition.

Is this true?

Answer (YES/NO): NO